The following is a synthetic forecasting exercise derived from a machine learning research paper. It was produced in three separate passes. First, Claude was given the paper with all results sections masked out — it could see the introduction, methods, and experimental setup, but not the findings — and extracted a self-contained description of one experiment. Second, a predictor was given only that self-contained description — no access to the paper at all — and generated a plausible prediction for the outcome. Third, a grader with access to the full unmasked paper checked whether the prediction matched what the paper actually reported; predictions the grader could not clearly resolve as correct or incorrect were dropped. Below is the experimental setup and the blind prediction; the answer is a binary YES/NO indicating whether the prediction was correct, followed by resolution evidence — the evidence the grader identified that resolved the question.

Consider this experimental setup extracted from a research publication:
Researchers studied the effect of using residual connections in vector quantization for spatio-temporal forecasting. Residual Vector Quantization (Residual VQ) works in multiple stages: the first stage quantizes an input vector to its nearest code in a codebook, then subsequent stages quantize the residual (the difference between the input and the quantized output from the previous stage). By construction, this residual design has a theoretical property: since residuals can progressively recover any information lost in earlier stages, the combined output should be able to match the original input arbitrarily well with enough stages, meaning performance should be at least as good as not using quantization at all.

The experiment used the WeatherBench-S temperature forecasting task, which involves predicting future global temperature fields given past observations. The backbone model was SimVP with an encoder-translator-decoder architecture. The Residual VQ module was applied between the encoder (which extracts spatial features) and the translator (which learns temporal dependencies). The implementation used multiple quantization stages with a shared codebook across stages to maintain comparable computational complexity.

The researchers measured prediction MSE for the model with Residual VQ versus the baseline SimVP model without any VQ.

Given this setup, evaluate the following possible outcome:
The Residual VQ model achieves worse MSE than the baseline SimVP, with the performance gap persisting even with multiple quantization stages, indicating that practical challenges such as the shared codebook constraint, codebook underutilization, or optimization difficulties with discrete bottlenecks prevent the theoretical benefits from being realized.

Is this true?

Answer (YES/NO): YES